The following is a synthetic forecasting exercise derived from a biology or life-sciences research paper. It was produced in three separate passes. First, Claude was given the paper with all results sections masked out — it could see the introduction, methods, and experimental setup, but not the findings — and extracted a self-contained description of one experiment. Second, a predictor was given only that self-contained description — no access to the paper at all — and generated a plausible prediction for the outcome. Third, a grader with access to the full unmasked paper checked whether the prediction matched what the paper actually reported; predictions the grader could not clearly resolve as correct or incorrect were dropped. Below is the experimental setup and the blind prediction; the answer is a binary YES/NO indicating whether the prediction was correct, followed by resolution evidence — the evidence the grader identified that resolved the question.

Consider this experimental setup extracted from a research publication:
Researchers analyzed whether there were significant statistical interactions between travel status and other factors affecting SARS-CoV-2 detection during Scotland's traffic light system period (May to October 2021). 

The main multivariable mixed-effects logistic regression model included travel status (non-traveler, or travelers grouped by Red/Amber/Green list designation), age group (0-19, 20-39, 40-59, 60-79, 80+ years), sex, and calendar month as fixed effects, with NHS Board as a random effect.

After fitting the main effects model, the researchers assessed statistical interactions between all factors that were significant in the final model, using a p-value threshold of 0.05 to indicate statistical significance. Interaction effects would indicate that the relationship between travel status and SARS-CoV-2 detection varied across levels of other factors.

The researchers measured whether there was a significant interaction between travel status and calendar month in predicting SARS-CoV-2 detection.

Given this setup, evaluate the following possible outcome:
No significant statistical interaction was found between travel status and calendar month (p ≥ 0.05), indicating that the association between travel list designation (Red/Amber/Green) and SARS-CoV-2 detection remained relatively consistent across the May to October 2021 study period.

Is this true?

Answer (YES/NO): NO